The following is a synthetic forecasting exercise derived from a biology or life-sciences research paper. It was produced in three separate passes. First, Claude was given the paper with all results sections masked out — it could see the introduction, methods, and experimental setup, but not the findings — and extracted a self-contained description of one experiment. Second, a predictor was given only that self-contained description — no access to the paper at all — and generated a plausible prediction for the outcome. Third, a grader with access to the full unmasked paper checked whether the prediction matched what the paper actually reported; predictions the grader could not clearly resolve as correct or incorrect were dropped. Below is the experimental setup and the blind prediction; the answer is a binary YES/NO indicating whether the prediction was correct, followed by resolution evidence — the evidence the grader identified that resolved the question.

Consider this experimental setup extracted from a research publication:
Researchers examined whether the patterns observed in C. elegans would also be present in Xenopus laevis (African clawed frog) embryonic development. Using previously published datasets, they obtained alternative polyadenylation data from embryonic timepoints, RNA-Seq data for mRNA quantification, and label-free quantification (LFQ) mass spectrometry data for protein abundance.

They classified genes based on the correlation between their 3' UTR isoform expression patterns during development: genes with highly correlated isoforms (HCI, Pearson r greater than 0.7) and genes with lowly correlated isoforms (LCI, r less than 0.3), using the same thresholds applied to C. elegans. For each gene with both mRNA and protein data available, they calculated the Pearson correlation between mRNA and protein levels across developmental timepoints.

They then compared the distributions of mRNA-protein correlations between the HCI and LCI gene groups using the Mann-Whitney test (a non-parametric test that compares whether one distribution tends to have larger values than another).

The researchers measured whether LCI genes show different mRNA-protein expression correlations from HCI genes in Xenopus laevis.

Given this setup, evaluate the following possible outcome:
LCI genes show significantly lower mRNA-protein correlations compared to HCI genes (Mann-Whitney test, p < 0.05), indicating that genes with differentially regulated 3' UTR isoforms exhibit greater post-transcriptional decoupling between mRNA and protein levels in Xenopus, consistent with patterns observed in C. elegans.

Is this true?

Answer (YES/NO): YES